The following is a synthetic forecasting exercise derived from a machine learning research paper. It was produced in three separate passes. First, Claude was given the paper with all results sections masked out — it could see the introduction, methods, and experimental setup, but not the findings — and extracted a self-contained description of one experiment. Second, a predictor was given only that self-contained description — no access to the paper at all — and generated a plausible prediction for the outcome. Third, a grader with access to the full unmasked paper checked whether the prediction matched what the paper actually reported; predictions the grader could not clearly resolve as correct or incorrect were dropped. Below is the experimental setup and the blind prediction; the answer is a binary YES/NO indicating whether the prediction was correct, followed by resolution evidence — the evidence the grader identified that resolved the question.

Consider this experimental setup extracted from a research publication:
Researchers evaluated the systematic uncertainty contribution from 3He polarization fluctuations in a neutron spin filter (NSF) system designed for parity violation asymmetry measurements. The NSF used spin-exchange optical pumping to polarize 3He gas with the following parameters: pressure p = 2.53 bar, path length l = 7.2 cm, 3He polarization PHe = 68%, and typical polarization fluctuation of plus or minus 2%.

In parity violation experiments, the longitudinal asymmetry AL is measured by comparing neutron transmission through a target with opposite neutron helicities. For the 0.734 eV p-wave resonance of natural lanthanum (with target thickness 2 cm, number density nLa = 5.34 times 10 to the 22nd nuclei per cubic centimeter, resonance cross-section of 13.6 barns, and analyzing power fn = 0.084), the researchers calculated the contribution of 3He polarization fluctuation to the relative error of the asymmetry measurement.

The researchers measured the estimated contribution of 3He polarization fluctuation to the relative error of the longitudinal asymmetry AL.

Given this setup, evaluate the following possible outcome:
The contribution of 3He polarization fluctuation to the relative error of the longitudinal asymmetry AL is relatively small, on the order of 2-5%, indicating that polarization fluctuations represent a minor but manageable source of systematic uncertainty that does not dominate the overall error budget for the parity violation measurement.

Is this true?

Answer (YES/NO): NO